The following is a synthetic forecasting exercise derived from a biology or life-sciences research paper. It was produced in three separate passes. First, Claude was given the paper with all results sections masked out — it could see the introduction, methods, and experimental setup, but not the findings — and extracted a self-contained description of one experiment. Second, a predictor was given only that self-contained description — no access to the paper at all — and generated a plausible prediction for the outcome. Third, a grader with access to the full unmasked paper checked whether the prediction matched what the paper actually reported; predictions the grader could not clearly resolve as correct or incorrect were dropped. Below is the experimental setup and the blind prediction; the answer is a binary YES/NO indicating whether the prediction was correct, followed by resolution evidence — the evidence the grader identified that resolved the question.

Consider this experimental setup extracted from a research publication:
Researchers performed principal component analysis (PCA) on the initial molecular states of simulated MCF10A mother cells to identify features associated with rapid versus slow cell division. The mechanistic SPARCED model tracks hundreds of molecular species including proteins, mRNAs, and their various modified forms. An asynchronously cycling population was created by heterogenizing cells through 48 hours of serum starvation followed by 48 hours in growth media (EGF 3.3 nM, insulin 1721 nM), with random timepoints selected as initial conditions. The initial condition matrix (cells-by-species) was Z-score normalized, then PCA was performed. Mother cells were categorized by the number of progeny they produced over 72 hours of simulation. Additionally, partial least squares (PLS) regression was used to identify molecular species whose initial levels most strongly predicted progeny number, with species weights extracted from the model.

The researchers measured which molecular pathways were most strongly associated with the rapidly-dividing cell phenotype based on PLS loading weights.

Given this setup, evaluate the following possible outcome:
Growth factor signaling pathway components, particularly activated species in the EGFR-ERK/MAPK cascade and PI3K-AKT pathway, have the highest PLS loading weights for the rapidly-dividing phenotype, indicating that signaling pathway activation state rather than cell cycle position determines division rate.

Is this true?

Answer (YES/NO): NO